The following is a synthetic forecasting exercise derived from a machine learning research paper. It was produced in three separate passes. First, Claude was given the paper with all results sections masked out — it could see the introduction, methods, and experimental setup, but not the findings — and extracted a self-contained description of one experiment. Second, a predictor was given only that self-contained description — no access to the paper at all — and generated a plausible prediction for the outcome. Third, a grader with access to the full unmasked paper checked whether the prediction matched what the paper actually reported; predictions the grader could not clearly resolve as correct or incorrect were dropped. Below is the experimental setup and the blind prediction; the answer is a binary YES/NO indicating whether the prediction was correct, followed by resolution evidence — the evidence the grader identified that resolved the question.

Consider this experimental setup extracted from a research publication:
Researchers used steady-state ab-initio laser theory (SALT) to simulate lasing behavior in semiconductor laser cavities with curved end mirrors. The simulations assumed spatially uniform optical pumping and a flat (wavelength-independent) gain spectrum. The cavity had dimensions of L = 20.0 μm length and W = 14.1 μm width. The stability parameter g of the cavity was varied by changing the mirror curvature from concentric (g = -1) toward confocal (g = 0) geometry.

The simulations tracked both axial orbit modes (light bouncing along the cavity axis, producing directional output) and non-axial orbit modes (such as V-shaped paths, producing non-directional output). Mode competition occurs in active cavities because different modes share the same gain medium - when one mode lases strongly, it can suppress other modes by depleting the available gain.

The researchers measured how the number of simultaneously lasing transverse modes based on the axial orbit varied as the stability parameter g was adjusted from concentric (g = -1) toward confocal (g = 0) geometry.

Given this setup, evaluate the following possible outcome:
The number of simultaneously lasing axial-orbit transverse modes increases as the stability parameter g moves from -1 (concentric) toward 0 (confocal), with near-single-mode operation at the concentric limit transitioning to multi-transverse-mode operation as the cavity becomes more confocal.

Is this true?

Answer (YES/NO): NO